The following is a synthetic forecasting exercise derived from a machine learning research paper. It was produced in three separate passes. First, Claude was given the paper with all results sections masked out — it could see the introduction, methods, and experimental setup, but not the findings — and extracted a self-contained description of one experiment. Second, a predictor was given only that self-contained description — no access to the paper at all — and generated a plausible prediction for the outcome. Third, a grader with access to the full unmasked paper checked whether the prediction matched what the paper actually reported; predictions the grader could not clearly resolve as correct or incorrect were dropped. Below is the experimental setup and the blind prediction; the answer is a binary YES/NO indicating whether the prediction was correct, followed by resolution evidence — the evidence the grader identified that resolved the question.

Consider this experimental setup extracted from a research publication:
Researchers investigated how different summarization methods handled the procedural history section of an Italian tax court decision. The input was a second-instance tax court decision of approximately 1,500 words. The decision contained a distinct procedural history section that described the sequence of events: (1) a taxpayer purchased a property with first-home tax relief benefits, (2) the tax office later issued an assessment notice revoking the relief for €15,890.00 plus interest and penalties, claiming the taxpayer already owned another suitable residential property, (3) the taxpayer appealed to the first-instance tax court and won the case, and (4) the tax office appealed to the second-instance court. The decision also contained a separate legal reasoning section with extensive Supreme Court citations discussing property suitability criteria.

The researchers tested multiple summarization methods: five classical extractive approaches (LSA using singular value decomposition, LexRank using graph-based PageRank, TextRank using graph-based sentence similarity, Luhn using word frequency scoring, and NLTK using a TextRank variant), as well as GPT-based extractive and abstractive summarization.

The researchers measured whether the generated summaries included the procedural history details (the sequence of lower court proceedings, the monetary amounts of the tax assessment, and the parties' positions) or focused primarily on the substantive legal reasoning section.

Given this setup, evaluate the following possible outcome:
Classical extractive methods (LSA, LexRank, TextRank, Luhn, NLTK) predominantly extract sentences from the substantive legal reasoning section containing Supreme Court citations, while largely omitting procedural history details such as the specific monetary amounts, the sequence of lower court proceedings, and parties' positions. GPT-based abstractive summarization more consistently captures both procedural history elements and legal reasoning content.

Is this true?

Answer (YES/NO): NO